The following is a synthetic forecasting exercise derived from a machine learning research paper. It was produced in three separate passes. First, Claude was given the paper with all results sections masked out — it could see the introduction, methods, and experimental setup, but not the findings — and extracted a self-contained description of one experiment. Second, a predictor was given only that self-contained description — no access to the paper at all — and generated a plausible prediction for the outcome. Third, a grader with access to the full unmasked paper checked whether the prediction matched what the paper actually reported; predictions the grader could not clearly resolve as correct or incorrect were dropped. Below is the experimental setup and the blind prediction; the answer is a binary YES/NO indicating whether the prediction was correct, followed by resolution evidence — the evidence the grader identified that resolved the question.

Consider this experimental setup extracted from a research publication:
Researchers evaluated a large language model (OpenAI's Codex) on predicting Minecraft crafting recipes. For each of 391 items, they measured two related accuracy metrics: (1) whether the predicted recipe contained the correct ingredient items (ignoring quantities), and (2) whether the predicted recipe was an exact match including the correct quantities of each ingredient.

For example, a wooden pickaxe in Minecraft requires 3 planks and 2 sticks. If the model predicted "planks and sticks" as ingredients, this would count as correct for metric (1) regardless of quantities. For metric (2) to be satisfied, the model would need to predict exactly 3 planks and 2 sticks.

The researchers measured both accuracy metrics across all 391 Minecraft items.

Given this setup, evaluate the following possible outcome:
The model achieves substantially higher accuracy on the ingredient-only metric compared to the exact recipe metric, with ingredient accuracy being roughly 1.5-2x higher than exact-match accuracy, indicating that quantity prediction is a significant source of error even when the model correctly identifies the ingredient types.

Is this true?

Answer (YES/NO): NO